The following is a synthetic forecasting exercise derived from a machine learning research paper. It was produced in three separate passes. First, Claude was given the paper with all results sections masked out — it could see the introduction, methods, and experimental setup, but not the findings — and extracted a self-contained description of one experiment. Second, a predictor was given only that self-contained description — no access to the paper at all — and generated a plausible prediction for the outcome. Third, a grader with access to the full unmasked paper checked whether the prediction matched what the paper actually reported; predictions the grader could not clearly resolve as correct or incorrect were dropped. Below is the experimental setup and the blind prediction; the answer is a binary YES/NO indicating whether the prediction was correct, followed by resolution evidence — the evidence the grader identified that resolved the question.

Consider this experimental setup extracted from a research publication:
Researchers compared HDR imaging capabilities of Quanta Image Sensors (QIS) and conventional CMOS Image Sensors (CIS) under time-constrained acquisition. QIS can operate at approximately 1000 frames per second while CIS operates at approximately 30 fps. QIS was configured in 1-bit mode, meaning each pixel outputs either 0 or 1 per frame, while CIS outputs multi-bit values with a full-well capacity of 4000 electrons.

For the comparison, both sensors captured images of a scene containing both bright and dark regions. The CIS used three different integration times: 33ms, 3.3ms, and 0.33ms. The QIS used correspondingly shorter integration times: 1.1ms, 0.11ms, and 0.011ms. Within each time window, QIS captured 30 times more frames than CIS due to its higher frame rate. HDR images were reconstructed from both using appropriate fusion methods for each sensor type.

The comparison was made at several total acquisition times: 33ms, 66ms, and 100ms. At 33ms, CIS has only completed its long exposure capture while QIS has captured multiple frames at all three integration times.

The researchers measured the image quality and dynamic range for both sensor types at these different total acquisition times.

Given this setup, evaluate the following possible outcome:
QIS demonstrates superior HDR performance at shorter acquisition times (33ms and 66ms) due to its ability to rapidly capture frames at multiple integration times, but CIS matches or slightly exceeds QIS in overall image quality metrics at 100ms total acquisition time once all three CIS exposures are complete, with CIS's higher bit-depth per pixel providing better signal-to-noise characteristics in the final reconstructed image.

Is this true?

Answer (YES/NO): NO